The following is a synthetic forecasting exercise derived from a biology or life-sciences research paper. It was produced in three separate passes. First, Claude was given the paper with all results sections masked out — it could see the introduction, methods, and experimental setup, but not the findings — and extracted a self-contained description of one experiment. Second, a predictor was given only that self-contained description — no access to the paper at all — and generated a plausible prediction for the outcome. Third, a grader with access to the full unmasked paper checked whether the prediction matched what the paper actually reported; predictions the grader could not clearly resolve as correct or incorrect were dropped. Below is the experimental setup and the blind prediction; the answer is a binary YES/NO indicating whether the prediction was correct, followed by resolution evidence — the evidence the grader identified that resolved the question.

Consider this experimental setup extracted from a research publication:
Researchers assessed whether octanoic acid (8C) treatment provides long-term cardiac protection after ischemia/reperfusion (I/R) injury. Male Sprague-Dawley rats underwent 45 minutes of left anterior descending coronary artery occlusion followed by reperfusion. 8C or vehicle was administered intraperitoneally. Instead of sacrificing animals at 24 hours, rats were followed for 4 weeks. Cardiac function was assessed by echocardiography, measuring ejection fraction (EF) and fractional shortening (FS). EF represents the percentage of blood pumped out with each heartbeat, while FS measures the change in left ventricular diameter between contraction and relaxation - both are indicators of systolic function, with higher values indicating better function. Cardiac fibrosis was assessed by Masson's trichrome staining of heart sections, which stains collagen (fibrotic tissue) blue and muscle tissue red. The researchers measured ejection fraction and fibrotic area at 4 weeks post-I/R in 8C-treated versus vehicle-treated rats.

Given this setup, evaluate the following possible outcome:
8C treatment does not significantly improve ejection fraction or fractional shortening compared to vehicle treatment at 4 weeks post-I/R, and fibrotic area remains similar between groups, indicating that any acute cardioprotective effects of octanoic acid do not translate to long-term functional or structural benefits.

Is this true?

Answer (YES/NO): NO